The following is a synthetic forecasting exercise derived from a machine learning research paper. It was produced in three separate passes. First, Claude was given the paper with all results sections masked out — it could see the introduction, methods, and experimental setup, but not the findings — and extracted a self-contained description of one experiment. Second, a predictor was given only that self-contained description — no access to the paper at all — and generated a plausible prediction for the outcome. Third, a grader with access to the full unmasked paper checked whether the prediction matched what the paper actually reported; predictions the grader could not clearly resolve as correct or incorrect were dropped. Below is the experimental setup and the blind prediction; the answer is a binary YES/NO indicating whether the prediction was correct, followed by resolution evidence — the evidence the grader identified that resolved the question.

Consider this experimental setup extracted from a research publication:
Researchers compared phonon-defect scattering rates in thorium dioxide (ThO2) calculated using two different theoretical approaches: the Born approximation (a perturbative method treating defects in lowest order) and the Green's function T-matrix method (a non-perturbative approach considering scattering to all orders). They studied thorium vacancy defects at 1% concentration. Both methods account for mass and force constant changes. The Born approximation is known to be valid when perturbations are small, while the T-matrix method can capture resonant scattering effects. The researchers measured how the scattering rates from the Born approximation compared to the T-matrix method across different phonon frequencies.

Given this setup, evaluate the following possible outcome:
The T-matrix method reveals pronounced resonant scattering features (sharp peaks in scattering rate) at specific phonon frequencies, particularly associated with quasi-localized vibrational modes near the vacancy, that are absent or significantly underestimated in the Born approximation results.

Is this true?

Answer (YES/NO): YES